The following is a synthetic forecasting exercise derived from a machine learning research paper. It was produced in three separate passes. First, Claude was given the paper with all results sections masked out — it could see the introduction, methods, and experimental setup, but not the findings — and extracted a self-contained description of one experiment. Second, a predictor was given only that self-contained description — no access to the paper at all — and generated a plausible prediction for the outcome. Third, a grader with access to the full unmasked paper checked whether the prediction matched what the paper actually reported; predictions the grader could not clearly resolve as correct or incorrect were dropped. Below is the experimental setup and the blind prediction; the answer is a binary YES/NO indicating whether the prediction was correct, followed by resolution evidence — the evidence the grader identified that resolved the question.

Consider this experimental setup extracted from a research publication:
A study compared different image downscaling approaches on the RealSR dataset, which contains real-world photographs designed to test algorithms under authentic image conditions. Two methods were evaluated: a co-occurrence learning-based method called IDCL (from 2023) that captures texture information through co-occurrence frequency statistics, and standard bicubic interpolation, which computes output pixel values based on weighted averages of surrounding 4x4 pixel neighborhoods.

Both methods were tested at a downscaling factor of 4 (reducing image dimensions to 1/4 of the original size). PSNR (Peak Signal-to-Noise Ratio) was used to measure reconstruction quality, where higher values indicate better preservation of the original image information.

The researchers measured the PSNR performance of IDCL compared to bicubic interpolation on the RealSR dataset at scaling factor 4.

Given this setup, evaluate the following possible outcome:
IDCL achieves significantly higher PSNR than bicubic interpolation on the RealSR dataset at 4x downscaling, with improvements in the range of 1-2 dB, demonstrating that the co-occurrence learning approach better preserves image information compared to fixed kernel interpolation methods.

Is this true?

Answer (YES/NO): NO